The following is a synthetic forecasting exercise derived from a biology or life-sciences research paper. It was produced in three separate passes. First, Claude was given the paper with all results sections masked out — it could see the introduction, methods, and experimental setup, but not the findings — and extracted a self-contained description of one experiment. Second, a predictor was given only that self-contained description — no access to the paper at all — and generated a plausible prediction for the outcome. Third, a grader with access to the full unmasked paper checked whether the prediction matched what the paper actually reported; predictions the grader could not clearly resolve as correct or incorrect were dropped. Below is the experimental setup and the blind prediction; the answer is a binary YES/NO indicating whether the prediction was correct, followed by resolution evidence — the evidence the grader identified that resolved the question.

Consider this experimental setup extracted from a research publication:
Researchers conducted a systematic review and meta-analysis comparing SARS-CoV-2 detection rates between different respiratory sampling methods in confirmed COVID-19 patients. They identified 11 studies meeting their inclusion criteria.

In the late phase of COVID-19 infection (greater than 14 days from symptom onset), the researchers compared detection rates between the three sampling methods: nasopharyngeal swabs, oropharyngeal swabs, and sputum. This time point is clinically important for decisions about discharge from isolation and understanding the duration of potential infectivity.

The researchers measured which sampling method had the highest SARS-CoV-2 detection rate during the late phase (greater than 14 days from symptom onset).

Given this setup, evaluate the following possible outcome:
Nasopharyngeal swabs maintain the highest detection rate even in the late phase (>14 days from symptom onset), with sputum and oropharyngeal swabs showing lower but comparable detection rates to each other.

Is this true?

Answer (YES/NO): NO